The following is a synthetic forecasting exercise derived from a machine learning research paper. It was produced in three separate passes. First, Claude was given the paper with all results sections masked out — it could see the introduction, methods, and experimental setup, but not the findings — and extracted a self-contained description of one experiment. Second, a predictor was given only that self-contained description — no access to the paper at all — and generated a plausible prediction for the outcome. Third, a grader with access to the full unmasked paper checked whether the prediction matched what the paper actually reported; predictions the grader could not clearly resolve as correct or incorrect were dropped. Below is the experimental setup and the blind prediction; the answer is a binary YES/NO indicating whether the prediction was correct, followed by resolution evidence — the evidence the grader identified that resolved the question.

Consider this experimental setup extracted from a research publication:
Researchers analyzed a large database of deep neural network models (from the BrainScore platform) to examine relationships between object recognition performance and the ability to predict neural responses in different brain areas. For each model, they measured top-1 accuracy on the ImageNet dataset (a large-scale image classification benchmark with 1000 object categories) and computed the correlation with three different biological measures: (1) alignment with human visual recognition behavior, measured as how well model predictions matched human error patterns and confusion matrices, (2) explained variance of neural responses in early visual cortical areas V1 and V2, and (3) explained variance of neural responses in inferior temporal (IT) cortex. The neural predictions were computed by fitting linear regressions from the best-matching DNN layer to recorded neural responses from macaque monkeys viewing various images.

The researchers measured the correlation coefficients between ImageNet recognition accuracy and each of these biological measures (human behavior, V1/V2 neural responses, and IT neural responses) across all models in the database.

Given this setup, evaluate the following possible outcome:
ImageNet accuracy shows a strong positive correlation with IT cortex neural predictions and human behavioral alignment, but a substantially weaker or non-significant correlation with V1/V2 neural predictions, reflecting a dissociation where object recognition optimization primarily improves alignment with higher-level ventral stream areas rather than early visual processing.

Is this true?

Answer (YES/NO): NO